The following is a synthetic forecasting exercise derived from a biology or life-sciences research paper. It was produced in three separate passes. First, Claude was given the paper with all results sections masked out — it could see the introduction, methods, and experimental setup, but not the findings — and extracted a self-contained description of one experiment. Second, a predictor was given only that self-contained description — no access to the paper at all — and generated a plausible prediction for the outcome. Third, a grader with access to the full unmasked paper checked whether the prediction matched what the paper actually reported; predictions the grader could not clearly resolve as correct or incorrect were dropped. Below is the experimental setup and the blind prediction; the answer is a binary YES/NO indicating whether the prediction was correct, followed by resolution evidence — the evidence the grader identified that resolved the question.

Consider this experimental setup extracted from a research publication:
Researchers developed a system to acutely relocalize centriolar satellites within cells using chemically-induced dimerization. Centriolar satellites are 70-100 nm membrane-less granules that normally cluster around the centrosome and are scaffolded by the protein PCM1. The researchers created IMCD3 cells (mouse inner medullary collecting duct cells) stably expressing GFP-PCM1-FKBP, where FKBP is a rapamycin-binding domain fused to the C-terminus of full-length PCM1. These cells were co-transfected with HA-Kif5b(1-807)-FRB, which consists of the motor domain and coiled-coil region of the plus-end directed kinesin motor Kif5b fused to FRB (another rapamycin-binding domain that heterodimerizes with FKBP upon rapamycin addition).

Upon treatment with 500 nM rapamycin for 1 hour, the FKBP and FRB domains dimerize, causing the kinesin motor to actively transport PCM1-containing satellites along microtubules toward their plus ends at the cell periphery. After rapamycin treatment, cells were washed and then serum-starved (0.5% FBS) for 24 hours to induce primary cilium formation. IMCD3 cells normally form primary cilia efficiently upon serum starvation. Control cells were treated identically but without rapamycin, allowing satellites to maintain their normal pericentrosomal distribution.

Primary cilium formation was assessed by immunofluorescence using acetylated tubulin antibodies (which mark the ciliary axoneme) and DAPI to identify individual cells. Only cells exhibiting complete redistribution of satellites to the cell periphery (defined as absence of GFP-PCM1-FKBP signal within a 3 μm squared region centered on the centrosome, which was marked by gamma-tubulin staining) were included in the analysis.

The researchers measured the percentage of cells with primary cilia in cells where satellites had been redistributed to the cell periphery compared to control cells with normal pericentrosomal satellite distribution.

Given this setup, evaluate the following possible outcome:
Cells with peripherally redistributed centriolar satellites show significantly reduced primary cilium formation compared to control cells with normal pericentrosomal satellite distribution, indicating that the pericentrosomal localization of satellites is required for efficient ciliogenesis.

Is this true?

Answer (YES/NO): YES